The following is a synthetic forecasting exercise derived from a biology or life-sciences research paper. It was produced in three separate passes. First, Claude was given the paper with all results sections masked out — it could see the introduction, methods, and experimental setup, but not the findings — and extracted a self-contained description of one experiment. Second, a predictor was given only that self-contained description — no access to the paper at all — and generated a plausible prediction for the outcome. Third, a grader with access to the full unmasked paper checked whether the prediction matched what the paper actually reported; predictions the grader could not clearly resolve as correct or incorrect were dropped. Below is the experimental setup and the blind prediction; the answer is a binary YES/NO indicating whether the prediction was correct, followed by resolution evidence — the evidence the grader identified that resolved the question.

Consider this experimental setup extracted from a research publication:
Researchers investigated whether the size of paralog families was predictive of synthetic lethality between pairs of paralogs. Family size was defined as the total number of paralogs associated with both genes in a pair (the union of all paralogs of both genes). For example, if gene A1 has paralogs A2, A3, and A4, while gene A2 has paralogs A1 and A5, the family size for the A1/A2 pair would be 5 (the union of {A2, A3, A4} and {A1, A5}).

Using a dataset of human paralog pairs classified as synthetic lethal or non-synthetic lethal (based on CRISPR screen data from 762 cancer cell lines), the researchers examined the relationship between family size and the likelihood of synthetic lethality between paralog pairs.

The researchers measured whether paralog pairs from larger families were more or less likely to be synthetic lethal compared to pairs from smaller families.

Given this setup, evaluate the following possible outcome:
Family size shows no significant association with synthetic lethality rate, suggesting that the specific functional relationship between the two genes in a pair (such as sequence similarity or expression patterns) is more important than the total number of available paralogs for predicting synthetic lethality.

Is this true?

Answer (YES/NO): NO